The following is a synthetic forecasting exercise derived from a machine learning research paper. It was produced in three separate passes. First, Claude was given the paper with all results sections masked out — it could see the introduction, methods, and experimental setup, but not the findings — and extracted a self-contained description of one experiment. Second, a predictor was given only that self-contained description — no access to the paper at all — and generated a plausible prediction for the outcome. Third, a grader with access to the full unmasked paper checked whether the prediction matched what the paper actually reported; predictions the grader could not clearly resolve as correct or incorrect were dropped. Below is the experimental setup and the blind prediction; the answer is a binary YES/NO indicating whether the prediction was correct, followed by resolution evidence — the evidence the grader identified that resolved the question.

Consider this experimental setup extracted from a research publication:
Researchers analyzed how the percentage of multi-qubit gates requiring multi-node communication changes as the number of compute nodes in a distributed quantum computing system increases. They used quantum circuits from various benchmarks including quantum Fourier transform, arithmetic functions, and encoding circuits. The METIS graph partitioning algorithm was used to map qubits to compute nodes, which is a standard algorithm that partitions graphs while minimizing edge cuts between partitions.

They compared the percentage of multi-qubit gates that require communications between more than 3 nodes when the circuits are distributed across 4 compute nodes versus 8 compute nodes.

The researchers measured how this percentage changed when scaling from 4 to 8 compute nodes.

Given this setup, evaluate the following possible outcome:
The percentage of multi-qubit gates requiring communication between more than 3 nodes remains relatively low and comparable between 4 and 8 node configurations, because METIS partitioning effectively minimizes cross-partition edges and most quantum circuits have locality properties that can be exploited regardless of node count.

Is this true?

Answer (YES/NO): NO